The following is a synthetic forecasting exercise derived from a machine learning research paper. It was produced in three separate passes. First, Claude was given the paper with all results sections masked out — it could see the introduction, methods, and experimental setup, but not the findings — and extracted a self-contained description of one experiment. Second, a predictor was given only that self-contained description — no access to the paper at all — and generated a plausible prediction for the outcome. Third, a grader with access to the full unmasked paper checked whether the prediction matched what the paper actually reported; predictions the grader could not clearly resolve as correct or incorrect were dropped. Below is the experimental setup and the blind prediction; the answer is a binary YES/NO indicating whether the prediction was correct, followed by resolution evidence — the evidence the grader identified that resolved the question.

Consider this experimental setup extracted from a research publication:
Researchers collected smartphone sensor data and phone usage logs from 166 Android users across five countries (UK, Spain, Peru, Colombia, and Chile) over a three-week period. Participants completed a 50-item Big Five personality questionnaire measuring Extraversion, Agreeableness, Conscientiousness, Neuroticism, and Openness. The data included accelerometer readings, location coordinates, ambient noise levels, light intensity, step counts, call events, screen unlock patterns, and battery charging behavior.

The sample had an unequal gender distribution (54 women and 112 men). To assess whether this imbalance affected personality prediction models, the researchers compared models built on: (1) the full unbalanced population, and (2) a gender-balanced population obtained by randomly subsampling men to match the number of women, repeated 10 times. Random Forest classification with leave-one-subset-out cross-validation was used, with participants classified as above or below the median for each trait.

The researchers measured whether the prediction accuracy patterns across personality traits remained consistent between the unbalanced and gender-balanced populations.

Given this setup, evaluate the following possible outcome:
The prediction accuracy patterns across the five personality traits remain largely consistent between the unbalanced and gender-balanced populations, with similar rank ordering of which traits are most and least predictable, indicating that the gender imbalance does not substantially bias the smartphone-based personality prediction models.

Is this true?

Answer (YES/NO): NO